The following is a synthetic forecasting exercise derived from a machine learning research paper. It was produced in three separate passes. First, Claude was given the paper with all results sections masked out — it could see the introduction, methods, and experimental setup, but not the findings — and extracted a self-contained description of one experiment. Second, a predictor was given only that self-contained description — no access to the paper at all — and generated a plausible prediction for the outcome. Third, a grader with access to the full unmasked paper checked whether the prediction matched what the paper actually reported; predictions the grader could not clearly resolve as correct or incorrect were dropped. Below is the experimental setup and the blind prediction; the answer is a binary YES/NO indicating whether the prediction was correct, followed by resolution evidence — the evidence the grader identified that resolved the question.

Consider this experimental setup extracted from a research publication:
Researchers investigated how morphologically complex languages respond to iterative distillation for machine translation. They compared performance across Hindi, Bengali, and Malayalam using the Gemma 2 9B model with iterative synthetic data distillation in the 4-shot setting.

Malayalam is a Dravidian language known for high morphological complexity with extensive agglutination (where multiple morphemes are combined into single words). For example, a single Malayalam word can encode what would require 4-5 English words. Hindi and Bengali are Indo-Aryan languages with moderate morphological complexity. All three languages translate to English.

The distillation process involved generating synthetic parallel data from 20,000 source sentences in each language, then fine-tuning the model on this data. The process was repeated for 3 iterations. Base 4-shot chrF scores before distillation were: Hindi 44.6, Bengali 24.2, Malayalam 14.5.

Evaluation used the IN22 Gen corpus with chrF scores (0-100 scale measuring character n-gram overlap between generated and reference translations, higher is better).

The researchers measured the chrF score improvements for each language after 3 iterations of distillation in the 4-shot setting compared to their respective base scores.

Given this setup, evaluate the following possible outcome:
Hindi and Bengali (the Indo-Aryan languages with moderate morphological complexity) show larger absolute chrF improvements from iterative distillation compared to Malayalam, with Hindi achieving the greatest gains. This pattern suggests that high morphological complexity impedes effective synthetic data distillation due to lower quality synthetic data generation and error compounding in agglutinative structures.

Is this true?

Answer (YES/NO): NO